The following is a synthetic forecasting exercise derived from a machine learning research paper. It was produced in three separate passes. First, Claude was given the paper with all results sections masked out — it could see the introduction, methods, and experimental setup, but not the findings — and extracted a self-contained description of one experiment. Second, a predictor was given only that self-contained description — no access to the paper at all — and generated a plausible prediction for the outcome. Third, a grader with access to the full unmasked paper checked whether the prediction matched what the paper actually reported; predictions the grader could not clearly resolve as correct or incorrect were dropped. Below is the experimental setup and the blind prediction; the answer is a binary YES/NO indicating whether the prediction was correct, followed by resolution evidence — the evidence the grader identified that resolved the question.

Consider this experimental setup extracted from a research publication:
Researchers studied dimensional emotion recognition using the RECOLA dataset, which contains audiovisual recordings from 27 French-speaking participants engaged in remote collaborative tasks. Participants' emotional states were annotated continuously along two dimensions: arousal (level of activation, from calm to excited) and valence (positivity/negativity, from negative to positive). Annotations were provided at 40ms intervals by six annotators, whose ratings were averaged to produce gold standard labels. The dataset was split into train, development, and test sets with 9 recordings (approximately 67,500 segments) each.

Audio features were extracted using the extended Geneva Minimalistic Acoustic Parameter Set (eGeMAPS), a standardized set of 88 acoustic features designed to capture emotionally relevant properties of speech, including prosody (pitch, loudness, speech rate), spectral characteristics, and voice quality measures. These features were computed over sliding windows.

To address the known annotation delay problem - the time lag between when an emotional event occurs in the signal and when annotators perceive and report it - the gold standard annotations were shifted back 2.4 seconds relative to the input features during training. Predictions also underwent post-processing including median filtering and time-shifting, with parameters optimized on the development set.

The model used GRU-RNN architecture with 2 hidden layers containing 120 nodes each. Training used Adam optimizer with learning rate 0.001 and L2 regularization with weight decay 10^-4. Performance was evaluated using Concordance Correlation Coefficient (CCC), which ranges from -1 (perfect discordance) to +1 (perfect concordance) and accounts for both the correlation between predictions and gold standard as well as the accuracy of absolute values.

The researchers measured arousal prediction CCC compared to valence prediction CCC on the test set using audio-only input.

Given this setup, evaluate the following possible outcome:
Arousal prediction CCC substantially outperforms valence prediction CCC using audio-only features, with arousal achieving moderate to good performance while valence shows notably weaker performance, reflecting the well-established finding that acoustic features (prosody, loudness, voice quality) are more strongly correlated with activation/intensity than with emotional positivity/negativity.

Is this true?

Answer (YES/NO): YES